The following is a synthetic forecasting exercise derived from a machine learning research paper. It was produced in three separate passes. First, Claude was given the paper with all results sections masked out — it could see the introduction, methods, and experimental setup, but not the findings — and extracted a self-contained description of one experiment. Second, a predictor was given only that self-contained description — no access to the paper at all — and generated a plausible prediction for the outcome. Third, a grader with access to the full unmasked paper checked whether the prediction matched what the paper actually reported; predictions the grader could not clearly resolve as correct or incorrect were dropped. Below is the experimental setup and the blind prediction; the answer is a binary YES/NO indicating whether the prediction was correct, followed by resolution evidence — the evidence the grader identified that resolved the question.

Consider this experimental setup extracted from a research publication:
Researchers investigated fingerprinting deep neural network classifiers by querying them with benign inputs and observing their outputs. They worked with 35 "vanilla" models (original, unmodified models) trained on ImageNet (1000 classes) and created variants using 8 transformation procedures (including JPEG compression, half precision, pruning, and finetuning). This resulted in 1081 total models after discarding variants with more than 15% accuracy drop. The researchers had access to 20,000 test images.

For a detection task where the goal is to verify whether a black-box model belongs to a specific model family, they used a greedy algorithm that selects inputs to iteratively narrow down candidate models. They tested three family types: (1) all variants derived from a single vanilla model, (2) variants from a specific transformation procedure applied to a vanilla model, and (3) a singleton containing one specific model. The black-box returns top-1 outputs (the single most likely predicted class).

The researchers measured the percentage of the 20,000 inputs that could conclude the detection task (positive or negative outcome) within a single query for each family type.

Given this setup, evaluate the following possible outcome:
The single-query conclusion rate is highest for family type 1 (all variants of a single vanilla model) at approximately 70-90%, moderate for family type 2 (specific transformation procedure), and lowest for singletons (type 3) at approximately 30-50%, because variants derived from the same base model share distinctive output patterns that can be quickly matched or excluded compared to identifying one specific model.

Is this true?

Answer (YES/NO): NO